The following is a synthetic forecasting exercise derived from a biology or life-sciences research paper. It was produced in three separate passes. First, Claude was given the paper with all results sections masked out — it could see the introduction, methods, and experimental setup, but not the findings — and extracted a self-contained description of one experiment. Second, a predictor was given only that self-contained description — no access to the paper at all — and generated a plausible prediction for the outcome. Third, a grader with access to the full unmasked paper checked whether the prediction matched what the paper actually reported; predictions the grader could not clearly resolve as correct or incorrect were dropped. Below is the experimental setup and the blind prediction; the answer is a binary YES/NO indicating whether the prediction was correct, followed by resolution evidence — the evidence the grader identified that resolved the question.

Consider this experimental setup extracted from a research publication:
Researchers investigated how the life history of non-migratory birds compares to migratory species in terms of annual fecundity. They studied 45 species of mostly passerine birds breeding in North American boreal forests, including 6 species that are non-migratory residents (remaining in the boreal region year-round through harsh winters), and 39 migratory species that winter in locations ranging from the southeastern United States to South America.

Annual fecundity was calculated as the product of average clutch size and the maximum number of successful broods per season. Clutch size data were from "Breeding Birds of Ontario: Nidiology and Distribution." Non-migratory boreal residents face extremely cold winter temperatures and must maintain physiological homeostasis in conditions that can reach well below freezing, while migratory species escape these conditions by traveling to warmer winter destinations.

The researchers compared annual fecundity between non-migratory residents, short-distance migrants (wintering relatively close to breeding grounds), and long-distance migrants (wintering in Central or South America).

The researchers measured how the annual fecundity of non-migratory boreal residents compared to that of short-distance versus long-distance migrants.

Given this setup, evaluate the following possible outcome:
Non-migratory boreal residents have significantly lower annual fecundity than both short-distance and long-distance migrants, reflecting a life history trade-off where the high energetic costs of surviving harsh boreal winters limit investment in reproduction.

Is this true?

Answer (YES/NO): NO